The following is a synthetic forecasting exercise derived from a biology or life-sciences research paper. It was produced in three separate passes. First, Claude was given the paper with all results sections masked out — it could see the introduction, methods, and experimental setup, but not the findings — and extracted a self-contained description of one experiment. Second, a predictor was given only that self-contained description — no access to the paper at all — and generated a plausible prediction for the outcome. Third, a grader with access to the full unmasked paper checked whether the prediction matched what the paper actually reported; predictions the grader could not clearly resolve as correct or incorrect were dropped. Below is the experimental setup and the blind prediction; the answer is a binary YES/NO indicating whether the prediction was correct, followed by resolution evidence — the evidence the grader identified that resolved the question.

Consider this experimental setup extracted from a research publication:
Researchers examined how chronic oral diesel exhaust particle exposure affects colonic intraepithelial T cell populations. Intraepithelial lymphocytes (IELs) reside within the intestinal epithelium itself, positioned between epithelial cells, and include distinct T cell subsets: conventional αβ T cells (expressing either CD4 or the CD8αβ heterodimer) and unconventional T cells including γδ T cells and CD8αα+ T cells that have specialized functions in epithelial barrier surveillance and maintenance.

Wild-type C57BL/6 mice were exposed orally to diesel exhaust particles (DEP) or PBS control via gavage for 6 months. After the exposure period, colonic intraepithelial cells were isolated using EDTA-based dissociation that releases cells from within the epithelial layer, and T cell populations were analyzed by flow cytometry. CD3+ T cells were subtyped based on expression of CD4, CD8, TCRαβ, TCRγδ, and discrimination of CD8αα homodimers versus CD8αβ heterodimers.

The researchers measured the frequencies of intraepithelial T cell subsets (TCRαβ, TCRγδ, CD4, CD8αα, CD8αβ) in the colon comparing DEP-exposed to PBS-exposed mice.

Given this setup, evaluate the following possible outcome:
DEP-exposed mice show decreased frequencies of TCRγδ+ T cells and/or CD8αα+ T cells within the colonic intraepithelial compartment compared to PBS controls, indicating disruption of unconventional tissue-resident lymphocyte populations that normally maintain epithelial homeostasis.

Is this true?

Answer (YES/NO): NO